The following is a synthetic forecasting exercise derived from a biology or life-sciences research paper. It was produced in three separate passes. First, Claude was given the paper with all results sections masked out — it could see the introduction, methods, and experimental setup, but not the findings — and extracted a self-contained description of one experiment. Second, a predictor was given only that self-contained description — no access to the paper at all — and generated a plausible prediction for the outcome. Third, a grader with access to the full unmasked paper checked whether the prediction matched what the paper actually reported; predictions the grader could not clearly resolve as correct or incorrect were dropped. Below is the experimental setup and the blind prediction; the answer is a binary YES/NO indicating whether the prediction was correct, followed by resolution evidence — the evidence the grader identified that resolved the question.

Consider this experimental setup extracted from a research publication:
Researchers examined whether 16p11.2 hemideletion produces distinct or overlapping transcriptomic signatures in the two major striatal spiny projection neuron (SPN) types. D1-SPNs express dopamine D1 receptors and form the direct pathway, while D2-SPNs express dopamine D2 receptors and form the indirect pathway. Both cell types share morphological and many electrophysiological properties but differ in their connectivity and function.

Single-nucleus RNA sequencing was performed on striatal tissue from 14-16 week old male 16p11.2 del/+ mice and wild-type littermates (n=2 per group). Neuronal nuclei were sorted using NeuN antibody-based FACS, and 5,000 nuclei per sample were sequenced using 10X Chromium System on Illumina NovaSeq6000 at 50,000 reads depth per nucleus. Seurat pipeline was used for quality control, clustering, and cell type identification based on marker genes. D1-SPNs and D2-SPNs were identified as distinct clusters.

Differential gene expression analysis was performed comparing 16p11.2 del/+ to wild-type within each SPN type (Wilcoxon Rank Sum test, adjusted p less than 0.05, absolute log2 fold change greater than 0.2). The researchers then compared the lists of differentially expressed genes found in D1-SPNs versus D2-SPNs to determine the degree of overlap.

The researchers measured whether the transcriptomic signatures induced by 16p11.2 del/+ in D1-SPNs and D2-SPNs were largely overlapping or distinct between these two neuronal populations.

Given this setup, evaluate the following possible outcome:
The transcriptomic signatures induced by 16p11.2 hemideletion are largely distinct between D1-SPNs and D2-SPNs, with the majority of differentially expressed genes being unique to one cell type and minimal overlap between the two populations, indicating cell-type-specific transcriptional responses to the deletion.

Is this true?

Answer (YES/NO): NO